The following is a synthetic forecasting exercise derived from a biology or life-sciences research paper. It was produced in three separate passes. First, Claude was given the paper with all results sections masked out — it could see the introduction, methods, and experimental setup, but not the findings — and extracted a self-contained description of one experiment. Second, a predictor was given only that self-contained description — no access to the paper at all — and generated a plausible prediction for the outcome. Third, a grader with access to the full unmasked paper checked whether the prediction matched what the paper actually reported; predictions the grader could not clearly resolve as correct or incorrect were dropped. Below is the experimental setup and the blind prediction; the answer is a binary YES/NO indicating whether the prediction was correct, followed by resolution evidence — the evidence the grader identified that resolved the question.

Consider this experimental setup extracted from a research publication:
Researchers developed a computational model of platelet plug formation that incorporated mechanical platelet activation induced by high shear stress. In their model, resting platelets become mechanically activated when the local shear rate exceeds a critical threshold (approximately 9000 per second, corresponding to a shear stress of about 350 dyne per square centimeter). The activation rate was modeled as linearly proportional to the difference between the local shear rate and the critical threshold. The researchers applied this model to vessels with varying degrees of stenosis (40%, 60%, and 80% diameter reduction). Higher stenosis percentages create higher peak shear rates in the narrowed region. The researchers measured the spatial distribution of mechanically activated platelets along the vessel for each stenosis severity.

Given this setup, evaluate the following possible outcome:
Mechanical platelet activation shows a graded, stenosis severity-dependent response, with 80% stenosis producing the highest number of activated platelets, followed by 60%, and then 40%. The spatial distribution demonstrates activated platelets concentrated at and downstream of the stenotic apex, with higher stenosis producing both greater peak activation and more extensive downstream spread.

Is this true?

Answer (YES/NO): NO